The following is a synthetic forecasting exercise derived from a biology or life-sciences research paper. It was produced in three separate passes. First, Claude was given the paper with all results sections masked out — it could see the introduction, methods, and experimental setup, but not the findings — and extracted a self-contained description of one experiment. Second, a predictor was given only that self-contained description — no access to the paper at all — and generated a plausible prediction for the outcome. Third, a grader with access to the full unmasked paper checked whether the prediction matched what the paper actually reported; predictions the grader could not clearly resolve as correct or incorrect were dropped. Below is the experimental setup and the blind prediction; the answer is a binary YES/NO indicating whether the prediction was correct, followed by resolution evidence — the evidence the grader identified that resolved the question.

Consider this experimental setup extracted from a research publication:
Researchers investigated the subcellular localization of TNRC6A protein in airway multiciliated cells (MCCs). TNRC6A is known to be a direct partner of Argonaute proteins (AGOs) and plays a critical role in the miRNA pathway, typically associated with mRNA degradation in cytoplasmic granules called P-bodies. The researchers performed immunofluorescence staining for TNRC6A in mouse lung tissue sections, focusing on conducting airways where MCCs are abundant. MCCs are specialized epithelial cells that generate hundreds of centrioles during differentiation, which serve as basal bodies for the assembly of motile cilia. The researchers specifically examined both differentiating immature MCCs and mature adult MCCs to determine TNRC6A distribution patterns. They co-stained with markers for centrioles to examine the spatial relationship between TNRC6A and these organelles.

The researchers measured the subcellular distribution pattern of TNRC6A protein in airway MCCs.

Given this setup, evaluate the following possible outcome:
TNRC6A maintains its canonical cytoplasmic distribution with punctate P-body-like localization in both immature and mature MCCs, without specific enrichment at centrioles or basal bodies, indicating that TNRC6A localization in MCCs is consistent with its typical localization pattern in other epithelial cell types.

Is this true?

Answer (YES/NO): NO